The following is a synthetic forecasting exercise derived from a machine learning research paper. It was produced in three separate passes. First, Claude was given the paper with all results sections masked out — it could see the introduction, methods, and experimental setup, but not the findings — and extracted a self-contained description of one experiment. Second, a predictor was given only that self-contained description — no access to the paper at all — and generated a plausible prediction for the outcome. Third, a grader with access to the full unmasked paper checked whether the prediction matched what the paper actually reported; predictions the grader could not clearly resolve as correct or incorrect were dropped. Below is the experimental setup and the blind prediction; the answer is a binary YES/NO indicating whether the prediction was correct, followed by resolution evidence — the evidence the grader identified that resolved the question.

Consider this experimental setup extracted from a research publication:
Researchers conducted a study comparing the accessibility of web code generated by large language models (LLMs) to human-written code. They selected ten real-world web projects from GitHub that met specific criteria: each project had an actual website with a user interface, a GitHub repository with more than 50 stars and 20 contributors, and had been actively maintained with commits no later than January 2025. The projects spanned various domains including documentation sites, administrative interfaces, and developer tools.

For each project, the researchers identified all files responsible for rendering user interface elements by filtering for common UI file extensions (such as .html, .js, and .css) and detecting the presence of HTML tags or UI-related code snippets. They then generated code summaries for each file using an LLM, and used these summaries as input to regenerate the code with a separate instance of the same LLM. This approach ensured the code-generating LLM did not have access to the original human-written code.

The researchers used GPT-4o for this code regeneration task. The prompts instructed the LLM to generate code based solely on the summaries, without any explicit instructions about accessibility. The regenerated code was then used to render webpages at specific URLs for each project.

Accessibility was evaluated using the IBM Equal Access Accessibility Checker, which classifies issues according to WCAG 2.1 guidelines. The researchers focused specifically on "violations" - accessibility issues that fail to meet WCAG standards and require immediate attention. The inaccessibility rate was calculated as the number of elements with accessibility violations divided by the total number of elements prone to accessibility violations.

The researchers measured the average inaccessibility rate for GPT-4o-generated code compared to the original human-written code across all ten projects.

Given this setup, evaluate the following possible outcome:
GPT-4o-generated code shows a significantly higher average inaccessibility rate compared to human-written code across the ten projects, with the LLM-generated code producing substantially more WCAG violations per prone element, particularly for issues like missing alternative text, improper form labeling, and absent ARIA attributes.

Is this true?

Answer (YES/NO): NO